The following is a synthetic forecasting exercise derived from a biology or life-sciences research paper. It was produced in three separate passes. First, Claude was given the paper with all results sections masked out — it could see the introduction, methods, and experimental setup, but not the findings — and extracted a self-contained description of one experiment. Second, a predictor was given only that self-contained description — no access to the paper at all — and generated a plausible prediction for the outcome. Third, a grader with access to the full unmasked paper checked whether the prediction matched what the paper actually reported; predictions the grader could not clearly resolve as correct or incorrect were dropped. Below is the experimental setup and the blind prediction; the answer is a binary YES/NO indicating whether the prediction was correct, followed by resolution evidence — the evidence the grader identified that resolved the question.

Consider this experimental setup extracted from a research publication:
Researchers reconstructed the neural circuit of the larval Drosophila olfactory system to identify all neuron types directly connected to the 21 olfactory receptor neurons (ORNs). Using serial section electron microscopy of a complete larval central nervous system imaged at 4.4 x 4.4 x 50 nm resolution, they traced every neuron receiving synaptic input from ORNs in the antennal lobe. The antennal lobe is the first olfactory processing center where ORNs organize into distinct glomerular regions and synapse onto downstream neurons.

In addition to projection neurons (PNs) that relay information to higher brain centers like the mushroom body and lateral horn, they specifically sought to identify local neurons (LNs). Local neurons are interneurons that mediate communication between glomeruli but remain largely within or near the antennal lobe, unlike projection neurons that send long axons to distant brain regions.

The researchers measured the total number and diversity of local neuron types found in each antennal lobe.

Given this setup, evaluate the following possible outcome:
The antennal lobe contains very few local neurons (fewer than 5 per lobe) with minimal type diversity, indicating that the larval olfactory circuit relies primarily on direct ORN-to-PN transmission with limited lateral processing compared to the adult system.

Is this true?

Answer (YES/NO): NO